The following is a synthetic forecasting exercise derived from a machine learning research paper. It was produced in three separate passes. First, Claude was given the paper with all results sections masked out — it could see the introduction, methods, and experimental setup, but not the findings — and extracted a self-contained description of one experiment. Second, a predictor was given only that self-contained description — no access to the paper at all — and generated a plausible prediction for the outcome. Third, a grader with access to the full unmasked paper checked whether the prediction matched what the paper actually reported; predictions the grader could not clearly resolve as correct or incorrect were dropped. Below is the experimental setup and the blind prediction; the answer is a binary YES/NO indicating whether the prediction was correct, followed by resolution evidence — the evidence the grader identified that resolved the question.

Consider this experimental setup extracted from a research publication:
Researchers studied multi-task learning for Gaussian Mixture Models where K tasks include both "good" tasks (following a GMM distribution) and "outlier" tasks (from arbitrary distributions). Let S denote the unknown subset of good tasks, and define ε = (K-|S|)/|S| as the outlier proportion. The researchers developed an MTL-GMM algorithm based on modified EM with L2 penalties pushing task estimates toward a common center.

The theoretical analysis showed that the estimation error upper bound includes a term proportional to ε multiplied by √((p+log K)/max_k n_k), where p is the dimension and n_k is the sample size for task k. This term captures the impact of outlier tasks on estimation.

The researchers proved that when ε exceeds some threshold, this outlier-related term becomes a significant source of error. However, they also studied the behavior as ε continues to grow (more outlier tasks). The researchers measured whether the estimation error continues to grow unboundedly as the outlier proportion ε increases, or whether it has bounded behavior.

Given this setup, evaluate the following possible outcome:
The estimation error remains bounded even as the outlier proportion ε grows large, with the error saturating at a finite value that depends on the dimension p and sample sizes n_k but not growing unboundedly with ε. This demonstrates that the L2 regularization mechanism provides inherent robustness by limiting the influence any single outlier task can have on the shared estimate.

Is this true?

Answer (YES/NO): NO